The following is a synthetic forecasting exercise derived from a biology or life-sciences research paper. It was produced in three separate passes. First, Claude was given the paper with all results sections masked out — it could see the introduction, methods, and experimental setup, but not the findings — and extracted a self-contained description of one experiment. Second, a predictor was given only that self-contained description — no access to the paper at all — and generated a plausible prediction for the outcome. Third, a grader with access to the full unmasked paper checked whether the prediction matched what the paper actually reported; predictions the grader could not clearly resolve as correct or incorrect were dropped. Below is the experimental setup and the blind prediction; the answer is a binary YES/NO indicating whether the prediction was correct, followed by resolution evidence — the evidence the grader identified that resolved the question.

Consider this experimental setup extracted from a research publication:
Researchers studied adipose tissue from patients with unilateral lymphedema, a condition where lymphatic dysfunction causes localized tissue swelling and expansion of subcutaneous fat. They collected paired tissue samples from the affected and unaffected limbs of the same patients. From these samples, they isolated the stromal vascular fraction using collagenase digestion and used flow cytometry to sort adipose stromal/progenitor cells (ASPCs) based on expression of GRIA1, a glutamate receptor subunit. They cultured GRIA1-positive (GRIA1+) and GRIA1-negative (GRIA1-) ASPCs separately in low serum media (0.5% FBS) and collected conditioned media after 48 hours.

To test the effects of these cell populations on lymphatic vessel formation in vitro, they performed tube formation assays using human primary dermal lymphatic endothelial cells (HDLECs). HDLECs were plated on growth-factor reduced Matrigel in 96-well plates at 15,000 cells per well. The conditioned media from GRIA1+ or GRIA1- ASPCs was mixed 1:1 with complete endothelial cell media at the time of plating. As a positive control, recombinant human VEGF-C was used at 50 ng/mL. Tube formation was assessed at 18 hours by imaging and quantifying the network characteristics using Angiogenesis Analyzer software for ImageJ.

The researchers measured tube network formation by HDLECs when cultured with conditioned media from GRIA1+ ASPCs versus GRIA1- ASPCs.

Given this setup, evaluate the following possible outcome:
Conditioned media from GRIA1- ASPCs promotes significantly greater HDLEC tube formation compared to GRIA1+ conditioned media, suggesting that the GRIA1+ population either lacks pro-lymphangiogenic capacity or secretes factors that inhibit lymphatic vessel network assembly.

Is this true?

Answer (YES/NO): NO